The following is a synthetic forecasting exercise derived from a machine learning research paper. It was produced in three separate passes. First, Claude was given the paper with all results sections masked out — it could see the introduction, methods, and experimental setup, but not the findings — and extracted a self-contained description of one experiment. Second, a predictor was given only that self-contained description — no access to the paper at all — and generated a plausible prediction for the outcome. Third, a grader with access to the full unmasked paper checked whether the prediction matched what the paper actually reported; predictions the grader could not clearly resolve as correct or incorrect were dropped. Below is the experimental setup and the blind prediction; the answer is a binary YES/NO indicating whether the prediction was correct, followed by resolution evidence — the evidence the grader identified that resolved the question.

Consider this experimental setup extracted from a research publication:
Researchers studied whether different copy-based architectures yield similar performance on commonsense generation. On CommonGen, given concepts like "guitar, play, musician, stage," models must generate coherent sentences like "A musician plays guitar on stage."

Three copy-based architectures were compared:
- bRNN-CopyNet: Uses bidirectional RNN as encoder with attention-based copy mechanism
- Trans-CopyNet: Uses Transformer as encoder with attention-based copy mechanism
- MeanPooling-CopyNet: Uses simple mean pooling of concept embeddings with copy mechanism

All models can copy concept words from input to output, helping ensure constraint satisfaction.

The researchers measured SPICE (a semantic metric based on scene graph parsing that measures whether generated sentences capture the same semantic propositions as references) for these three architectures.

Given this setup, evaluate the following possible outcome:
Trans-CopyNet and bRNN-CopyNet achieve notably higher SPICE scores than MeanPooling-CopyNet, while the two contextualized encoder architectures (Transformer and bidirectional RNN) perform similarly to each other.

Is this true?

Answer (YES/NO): NO